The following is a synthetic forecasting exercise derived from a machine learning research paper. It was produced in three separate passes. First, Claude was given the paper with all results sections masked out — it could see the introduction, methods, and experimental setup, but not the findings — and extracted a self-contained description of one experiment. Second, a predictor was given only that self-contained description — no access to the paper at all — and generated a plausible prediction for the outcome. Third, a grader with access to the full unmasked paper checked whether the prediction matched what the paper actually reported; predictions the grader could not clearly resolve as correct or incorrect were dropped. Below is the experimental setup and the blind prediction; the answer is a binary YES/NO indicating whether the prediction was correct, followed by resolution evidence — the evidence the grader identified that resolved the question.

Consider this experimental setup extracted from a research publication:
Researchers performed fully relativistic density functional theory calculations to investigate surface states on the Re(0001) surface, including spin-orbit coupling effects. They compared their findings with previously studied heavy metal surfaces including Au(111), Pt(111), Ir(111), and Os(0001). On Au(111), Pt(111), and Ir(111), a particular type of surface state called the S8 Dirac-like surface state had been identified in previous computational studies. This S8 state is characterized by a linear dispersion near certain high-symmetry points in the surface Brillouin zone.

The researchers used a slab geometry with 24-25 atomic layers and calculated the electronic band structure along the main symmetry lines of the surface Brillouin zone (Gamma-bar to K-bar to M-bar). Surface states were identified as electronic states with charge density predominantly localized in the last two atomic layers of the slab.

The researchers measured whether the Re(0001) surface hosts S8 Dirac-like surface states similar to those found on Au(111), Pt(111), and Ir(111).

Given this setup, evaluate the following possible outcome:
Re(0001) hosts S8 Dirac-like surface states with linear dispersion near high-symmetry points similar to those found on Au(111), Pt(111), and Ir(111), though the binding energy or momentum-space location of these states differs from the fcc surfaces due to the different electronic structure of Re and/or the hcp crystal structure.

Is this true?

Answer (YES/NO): NO